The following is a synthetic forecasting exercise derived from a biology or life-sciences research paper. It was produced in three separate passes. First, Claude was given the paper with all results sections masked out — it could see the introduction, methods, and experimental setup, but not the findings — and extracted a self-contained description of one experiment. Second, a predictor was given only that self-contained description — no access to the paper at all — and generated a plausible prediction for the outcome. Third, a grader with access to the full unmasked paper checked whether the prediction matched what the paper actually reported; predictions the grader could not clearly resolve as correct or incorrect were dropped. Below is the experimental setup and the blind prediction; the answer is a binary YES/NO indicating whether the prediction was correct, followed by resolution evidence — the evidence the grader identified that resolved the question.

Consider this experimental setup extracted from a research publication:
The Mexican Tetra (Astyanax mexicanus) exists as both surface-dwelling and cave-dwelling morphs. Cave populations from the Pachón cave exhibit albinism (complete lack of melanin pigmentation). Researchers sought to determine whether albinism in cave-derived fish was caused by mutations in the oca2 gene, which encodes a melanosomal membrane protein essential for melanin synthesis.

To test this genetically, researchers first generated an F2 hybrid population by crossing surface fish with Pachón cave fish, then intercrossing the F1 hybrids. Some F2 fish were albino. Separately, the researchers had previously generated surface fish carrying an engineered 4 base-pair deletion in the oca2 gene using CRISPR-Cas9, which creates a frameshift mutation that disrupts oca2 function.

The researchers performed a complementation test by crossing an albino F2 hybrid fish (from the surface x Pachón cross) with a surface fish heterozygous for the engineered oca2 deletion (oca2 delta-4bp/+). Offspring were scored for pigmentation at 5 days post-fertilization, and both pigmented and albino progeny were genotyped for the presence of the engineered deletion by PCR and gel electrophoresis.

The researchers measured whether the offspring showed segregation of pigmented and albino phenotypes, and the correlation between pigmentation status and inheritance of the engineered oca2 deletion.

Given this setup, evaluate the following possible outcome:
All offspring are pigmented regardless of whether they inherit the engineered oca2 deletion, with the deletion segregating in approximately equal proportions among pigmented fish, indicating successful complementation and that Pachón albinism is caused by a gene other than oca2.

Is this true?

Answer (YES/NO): NO